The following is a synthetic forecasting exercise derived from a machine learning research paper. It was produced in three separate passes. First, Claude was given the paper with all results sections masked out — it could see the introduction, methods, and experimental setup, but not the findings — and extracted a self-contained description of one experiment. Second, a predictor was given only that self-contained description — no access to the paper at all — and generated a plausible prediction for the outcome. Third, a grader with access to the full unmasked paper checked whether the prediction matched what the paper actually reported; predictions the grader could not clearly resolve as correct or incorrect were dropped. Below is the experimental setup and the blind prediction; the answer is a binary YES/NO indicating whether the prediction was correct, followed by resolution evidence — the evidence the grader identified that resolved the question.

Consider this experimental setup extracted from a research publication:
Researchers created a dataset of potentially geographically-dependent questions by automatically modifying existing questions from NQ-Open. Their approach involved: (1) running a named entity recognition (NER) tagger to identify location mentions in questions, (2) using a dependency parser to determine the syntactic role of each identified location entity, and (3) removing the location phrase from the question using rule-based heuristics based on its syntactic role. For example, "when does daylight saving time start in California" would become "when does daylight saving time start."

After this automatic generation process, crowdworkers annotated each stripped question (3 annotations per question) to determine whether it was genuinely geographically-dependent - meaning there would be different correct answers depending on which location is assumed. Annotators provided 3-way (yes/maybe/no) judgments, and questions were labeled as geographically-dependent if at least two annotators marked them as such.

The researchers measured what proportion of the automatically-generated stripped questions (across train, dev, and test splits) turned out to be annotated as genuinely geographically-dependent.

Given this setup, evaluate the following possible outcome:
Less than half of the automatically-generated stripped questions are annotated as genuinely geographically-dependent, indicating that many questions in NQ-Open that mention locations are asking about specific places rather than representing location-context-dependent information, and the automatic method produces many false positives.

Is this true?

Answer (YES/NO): YES